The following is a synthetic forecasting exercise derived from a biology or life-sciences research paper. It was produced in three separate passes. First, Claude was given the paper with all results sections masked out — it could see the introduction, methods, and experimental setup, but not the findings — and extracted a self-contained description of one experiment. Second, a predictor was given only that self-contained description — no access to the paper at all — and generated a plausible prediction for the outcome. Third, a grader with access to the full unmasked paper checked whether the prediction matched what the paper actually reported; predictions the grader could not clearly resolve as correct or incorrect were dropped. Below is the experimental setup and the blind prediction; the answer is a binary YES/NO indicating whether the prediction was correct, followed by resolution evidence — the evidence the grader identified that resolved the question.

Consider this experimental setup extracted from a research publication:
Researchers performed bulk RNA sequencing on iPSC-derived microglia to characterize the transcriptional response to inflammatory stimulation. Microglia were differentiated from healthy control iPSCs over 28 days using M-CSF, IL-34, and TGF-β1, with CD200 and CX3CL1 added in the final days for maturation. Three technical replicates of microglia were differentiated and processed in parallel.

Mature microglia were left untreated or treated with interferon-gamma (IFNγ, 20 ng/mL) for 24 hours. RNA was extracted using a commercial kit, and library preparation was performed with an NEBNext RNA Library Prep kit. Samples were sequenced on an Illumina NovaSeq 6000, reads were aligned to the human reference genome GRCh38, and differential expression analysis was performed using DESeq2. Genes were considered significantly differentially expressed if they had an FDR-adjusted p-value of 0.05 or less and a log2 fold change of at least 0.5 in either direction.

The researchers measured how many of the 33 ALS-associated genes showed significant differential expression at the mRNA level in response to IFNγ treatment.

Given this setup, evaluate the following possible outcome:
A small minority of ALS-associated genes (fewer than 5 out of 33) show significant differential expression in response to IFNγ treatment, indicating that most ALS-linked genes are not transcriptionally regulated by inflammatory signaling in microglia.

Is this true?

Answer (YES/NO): NO